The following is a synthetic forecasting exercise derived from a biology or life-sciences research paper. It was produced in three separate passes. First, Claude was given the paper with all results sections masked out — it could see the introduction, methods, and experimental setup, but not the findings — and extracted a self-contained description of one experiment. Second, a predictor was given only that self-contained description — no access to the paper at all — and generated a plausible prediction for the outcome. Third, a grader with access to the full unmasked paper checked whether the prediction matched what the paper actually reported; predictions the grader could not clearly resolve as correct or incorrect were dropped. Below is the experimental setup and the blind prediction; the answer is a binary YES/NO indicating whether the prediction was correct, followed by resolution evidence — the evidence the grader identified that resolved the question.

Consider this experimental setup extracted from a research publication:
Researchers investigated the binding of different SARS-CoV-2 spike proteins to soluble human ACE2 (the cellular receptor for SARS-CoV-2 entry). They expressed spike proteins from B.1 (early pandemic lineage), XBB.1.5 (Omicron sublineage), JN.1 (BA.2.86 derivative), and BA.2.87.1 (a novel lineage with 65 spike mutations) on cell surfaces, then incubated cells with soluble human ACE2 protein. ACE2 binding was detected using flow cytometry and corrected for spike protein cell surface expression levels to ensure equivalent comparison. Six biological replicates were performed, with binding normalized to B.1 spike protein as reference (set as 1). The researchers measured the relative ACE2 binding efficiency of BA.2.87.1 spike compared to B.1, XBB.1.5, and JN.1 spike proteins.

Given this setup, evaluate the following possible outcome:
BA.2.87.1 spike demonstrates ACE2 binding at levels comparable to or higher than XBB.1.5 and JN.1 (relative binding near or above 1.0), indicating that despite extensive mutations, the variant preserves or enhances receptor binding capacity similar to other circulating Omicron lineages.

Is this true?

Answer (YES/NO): YES